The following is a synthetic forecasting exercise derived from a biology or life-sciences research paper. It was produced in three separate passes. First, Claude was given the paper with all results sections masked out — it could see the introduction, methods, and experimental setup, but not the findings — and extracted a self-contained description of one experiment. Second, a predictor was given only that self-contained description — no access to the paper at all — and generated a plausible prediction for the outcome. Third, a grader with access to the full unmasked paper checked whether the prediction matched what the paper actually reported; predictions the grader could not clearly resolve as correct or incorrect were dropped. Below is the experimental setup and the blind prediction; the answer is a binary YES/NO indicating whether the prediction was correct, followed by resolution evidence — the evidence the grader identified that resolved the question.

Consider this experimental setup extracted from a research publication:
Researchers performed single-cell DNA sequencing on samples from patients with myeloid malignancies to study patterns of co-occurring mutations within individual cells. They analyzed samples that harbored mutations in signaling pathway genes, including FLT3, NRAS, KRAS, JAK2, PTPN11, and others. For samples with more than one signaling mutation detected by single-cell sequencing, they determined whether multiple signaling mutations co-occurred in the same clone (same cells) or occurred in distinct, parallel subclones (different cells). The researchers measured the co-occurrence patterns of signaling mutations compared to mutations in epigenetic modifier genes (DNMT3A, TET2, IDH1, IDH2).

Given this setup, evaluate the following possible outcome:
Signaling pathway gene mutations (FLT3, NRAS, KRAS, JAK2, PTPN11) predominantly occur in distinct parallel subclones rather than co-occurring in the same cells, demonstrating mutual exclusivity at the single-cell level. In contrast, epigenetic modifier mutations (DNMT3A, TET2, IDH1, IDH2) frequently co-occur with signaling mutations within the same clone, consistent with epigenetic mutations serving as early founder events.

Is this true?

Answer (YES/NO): YES